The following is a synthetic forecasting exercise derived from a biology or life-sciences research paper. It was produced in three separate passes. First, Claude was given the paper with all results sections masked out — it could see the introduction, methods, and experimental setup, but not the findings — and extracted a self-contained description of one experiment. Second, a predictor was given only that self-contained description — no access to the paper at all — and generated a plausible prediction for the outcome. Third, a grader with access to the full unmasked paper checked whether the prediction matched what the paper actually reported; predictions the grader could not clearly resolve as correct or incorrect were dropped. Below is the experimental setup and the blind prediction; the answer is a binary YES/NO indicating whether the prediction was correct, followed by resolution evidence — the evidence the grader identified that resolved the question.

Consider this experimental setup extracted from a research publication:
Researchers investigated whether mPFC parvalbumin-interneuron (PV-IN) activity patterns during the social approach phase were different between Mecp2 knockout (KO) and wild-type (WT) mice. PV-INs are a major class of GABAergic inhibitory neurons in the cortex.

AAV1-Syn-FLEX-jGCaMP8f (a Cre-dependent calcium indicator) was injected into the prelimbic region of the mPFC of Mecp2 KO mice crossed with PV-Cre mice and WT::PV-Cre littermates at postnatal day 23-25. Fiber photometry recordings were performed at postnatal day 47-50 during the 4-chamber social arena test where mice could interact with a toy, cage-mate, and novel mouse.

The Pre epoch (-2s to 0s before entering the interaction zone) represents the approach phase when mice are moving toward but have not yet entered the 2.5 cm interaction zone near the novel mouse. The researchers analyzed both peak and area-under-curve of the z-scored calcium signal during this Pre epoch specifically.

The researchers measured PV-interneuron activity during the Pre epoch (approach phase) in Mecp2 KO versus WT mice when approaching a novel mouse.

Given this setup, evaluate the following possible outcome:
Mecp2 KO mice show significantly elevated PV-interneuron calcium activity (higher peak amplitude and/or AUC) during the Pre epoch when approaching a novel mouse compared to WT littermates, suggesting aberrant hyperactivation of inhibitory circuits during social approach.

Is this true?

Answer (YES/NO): NO